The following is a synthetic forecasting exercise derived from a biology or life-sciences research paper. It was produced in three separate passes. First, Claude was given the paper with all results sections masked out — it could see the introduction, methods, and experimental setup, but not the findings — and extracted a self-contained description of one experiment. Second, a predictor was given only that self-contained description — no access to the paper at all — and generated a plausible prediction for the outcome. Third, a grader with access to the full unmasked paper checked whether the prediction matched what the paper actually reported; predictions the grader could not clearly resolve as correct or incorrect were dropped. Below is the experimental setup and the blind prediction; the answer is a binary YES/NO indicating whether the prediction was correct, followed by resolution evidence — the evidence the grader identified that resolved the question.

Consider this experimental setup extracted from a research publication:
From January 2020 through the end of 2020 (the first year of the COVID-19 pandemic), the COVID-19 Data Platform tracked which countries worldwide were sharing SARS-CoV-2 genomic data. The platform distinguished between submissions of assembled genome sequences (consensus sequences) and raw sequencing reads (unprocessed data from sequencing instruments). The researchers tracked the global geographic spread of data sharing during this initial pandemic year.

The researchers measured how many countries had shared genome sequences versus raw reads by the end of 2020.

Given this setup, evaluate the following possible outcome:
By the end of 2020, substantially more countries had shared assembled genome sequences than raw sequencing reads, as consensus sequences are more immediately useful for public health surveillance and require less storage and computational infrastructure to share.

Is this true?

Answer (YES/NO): YES